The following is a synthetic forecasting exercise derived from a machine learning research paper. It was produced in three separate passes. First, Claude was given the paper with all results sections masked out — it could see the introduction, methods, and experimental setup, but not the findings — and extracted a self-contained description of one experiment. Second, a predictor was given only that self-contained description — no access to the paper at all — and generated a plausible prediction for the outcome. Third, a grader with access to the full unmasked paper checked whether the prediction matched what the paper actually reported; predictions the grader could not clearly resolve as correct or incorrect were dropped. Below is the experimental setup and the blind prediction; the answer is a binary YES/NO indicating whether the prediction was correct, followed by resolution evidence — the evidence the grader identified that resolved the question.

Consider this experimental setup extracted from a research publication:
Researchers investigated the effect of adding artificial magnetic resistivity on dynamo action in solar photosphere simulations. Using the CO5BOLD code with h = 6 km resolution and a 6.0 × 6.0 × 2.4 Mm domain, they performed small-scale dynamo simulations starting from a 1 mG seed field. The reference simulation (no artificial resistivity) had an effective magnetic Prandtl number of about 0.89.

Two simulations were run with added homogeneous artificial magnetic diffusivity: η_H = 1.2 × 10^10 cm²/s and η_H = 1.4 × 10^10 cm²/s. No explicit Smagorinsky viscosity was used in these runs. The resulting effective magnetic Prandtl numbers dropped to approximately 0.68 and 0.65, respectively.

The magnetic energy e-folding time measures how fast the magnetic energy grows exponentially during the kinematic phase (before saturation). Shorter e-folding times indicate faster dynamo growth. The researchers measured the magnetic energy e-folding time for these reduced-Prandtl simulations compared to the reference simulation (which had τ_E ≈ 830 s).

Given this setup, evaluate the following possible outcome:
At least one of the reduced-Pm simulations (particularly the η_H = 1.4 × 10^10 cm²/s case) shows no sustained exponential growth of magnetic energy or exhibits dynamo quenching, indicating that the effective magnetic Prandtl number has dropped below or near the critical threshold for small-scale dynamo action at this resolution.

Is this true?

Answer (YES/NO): NO